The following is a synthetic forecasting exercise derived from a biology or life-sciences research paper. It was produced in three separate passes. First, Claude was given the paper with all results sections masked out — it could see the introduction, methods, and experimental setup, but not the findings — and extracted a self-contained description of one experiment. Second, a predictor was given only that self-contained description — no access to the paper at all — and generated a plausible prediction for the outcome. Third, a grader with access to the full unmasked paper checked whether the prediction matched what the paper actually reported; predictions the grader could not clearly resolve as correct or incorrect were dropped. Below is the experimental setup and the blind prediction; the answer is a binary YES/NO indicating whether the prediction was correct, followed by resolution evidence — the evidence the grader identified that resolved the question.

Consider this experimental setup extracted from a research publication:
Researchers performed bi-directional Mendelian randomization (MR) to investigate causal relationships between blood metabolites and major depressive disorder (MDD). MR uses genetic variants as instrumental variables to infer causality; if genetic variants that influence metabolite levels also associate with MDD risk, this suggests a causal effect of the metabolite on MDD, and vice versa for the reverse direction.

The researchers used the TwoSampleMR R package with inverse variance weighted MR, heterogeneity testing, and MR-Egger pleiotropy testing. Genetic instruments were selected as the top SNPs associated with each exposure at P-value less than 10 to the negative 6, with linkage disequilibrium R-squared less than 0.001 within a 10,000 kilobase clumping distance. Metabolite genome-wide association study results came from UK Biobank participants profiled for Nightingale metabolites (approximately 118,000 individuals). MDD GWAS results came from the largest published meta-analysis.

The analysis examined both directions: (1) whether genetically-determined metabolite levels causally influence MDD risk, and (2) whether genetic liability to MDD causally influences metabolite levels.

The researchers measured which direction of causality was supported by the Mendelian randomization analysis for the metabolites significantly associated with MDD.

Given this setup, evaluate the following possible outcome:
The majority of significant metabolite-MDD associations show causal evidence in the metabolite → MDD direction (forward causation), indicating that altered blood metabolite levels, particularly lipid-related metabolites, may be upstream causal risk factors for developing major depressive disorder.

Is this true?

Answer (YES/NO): NO